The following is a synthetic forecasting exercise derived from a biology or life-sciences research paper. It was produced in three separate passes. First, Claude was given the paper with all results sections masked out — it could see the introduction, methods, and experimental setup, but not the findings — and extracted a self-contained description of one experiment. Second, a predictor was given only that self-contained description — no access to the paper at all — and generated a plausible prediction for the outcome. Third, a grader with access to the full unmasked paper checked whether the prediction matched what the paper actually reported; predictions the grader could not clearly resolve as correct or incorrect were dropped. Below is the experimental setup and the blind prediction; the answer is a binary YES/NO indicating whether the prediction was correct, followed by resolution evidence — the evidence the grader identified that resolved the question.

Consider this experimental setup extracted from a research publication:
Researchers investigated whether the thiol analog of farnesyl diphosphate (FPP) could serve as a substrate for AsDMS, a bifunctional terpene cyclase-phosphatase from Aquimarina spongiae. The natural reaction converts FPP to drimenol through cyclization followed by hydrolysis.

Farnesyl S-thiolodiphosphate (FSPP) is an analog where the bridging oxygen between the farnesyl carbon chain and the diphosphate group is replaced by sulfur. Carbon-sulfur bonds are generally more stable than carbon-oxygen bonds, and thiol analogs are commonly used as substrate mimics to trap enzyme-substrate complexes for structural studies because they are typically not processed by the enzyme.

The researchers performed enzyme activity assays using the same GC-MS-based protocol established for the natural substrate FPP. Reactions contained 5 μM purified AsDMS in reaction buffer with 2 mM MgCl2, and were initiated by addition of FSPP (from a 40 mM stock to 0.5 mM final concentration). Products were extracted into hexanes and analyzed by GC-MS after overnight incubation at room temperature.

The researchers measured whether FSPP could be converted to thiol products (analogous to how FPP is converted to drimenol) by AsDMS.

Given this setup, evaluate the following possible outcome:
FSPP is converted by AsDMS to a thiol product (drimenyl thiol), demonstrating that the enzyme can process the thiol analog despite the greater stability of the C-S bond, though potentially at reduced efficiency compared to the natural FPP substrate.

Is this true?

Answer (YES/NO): YES